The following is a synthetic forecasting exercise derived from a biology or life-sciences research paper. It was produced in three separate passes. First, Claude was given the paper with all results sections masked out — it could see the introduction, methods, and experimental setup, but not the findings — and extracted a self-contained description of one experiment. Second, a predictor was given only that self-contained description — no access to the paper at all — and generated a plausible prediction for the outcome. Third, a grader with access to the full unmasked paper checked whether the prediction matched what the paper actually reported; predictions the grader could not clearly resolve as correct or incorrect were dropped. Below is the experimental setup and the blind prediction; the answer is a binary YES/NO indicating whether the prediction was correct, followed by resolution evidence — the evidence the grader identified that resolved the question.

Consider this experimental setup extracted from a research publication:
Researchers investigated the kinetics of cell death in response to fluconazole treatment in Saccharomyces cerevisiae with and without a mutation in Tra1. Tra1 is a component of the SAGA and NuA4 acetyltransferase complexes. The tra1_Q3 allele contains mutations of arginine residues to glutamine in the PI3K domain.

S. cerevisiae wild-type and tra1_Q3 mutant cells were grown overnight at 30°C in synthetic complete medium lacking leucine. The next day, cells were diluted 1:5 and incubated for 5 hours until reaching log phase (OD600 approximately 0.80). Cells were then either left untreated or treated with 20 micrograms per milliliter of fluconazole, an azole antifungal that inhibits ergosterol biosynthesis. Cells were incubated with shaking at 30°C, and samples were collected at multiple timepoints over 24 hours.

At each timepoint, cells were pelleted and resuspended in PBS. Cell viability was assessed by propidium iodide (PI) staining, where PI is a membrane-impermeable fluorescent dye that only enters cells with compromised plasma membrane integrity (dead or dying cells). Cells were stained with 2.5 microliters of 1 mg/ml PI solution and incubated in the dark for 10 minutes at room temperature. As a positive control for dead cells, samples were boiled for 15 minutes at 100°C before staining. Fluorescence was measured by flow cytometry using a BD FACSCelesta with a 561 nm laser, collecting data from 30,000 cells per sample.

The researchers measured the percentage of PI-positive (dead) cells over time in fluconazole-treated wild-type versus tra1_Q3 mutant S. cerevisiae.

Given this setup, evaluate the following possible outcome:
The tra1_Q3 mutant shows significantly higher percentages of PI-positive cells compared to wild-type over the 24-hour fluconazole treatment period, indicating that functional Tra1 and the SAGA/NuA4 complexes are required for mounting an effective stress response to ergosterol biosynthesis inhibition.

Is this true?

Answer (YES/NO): NO